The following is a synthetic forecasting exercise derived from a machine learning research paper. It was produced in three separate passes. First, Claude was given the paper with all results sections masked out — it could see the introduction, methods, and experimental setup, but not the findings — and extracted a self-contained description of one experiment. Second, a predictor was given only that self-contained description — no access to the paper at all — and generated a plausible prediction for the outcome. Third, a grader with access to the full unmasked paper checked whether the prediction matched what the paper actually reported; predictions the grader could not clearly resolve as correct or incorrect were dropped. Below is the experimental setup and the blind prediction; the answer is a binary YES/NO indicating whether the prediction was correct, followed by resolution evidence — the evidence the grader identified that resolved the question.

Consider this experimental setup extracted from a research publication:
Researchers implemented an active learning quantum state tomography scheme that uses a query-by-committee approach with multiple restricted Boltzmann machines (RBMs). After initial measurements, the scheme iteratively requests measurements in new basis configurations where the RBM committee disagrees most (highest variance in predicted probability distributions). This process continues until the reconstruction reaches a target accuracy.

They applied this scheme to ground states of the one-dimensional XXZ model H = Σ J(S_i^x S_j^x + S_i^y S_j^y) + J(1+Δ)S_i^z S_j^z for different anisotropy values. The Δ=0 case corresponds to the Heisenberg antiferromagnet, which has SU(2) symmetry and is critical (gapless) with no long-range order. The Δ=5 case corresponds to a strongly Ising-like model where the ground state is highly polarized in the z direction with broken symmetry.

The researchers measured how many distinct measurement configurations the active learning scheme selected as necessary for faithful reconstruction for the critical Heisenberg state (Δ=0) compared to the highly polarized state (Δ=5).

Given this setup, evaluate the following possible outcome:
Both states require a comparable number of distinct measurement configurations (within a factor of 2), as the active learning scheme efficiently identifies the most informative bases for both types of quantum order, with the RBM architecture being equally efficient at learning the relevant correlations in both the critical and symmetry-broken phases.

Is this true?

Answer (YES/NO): NO